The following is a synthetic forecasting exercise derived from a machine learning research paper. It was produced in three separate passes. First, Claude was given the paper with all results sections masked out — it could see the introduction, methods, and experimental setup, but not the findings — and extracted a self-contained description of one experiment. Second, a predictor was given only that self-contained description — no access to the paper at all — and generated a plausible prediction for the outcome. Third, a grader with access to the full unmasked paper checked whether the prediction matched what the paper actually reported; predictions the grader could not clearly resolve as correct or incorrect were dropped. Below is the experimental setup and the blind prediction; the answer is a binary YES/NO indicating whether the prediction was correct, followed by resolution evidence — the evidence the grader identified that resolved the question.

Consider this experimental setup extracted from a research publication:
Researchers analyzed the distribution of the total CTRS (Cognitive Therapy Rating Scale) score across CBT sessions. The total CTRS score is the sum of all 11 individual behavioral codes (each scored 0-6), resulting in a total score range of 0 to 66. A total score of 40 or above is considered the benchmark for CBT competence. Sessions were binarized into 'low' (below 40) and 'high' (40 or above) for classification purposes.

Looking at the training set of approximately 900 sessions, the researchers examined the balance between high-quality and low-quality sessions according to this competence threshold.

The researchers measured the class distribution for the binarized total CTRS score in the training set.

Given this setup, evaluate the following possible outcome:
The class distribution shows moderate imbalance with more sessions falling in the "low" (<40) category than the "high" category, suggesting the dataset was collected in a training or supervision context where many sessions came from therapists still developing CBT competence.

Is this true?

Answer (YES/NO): YES